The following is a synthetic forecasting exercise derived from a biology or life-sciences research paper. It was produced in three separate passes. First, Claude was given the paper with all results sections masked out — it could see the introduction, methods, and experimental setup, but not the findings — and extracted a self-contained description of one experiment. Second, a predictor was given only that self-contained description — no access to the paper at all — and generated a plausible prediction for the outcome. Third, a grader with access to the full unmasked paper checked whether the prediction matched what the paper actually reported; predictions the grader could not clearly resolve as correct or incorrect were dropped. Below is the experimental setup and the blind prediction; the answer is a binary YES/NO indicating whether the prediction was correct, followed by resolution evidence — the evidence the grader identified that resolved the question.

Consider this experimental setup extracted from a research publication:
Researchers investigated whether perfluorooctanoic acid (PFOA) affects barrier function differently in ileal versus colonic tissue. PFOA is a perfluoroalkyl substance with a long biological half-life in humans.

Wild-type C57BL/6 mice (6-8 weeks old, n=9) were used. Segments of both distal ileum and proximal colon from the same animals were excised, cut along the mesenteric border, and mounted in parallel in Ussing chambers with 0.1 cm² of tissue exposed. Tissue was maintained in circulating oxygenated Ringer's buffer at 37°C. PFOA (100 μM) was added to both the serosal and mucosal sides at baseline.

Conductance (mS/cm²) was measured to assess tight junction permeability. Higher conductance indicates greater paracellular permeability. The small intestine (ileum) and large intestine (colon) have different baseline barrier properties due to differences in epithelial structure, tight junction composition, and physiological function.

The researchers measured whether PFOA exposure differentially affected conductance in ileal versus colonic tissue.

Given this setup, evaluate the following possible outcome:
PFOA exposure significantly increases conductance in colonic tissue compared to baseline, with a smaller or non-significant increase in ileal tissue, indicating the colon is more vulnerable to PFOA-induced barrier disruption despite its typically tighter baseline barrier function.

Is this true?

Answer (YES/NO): NO